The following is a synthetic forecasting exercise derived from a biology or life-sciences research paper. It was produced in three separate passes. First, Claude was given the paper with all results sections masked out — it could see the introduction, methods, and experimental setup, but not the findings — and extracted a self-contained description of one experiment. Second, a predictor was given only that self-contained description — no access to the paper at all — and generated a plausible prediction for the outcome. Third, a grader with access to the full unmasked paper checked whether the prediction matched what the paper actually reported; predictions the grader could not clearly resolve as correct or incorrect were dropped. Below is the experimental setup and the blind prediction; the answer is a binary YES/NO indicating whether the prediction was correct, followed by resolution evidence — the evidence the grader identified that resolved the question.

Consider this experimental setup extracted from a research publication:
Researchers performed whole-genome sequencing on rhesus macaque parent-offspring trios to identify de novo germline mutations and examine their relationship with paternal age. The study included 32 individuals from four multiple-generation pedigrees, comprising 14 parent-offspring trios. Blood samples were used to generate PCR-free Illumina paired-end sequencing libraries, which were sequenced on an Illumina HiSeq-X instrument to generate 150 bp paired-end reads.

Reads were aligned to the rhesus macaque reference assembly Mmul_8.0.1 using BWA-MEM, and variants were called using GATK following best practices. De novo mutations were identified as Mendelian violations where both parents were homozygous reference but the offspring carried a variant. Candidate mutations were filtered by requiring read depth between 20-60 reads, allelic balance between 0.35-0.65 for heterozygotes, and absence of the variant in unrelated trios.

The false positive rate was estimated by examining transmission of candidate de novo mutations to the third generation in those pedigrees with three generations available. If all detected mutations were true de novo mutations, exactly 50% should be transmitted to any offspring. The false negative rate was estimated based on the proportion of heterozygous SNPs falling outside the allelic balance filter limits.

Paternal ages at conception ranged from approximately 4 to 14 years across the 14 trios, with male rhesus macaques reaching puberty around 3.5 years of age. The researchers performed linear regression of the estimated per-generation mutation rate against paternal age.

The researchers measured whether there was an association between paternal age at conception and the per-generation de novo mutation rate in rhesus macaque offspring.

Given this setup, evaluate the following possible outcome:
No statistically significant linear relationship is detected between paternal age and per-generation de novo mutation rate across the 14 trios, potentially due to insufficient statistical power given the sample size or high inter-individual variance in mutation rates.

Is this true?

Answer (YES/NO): NO